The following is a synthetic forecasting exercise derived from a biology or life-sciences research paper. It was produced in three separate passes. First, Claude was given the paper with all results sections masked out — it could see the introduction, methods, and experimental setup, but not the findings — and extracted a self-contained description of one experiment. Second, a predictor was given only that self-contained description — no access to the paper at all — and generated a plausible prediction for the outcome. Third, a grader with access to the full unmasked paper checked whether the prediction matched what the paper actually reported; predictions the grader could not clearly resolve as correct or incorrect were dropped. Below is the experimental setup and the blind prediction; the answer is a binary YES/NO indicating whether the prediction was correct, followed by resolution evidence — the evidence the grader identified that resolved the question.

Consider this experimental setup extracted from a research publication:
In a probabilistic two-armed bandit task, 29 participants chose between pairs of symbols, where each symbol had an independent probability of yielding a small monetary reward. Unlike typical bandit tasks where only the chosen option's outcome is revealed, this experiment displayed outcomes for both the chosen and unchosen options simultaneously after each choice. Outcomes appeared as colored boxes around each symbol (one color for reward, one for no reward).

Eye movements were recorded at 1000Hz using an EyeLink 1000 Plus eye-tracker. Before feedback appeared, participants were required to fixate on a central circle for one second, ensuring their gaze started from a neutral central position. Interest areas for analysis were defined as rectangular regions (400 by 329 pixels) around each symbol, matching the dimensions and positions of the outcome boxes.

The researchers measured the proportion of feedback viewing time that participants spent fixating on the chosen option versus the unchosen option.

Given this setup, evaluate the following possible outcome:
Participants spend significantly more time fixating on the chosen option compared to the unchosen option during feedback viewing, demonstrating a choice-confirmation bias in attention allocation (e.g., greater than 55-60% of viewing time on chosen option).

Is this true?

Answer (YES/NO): NO